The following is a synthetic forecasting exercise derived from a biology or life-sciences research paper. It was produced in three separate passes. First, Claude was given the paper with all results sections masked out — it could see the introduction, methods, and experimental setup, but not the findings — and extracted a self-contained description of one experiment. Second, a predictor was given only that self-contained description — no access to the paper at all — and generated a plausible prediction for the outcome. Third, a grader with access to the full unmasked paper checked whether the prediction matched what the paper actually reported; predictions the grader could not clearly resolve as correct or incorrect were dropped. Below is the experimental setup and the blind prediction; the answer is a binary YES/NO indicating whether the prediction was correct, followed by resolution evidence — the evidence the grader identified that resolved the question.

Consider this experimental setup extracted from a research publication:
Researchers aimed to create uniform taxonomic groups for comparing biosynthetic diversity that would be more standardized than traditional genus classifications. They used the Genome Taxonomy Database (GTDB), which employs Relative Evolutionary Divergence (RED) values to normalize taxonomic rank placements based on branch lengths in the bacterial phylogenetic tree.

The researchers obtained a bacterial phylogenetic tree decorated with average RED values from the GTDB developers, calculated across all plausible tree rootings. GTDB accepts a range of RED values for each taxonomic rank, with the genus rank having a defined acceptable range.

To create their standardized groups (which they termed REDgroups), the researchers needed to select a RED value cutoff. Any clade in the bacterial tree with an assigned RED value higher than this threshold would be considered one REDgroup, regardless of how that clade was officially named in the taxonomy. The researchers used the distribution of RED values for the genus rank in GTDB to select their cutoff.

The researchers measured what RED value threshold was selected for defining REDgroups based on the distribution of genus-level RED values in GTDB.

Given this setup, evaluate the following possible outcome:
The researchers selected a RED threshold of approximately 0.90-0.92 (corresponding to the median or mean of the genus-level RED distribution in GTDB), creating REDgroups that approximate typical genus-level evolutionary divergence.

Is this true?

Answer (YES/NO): NO